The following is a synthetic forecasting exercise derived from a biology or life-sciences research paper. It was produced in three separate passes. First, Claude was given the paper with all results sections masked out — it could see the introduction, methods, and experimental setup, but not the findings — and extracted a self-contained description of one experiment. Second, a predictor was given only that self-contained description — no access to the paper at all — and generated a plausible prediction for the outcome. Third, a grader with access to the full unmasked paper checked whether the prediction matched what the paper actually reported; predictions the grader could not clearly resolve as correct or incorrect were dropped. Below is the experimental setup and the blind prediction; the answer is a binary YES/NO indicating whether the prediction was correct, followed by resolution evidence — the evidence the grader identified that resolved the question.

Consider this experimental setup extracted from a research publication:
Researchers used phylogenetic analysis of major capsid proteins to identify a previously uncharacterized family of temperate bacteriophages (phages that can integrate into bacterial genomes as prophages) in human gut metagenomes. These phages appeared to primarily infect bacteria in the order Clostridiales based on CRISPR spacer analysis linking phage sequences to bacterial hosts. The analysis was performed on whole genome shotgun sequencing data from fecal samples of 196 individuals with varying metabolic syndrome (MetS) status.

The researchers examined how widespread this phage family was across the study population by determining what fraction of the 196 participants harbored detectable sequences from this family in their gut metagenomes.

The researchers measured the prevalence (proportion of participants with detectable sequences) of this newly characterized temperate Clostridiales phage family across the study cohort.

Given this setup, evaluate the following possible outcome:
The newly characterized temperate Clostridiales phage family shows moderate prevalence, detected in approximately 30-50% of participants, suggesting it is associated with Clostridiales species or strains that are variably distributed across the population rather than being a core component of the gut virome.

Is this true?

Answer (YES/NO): NO